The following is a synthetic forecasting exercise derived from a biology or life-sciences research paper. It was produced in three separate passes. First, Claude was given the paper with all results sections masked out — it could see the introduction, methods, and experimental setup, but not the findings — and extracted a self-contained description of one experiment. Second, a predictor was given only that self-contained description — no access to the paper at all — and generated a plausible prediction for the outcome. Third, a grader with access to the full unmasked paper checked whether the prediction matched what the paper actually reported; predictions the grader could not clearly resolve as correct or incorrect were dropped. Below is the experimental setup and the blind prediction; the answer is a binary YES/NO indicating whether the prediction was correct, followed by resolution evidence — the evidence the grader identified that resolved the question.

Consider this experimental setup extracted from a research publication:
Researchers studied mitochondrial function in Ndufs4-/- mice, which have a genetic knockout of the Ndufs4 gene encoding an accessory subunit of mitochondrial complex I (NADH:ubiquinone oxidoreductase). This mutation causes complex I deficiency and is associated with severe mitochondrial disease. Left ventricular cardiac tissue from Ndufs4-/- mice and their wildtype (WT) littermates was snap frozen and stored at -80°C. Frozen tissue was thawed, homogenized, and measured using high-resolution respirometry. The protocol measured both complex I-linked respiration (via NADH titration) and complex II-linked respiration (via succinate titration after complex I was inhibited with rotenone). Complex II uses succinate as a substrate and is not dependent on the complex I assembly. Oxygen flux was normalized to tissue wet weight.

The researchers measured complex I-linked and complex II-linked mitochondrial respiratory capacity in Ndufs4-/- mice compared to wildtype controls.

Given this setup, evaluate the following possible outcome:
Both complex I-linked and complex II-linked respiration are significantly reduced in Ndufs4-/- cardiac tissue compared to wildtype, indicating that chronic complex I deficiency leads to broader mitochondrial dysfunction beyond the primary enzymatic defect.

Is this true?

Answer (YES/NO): NO